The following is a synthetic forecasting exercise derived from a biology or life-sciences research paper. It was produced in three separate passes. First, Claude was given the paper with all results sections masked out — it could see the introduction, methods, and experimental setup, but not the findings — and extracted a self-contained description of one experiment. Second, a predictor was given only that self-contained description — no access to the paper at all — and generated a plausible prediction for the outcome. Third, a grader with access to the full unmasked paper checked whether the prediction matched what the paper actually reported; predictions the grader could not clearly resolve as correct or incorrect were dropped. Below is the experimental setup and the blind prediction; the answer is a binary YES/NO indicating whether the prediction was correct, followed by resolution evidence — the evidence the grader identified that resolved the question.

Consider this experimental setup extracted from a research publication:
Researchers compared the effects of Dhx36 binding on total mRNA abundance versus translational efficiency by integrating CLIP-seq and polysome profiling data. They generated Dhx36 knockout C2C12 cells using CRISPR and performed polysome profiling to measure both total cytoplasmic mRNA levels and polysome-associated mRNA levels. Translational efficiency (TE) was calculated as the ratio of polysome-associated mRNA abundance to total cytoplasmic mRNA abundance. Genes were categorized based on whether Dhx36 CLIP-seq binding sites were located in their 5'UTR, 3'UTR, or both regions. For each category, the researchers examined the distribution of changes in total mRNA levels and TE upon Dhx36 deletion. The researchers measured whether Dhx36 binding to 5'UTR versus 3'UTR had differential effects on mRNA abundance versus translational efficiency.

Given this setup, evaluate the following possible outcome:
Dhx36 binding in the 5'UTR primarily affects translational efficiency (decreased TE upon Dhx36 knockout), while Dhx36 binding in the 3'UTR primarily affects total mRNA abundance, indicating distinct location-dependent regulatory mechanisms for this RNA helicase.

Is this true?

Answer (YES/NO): YES